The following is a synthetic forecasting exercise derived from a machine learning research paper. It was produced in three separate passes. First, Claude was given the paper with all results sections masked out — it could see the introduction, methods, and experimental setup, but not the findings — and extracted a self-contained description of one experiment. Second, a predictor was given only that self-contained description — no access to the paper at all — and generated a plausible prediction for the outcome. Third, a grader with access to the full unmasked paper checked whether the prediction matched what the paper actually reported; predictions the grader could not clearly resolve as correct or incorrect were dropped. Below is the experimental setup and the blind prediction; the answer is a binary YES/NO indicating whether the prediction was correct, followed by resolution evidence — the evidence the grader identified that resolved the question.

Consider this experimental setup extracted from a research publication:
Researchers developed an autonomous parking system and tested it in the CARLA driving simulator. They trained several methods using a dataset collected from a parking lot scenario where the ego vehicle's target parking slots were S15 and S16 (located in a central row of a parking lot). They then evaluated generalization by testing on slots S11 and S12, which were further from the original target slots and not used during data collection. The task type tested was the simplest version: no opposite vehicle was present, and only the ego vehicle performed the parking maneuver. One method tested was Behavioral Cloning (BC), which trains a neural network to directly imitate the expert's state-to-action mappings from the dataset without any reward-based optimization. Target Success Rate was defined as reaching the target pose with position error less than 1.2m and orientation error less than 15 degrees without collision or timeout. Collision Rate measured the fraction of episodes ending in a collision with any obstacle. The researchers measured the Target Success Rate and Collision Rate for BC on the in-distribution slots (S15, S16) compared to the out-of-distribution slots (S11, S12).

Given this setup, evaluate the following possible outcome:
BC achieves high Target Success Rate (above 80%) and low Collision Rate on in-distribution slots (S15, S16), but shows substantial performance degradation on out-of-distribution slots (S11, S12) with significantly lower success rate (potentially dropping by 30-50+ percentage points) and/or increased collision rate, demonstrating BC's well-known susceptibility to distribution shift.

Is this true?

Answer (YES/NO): NO